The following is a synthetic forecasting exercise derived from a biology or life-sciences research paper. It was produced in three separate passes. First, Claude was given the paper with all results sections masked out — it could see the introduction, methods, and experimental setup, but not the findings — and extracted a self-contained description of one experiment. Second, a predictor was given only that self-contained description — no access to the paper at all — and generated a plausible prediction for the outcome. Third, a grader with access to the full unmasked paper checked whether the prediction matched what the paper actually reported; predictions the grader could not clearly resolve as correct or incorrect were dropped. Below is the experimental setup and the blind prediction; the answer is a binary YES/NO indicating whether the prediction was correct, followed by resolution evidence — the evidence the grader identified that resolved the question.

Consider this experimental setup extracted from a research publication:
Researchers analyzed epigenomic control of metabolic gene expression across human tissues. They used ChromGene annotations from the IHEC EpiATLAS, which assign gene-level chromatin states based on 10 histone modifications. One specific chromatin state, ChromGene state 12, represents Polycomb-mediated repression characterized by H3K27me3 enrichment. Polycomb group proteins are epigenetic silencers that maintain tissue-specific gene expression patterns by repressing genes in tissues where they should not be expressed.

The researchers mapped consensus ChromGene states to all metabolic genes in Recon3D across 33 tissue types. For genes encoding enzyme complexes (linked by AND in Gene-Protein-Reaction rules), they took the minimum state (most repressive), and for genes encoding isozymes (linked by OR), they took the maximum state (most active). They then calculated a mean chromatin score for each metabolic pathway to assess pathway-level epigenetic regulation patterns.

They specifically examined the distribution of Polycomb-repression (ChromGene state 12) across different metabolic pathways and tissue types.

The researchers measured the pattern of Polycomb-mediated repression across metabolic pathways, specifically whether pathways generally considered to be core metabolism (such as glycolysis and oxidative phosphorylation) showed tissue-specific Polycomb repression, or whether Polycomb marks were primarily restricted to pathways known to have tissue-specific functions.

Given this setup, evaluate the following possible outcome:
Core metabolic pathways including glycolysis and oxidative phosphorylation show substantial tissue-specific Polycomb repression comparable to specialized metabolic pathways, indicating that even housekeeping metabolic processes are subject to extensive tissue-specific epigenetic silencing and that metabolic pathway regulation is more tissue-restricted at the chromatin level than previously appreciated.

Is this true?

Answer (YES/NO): NO